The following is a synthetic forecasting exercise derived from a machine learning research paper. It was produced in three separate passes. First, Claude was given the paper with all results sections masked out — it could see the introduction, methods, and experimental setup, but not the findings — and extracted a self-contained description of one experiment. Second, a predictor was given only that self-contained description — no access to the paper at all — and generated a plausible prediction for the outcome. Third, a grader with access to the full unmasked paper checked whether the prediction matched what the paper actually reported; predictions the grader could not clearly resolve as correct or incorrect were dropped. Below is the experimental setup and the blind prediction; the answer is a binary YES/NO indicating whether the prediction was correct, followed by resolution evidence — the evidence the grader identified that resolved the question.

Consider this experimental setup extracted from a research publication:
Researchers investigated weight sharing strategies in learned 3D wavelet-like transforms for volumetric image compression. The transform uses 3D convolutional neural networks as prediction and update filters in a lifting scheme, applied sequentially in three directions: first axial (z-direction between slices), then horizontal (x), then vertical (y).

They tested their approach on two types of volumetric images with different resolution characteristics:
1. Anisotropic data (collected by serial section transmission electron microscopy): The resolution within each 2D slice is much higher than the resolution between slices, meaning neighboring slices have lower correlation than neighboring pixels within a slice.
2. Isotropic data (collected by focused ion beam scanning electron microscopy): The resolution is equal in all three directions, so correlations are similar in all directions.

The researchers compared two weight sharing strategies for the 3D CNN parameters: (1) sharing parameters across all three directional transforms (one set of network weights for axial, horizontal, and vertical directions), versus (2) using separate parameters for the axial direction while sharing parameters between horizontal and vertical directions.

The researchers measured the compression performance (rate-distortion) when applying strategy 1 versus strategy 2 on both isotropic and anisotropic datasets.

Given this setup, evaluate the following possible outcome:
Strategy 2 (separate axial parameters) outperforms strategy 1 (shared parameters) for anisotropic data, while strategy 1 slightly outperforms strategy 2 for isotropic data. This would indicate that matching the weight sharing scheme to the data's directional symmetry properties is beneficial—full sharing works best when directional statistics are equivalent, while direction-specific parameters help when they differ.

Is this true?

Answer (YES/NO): NO